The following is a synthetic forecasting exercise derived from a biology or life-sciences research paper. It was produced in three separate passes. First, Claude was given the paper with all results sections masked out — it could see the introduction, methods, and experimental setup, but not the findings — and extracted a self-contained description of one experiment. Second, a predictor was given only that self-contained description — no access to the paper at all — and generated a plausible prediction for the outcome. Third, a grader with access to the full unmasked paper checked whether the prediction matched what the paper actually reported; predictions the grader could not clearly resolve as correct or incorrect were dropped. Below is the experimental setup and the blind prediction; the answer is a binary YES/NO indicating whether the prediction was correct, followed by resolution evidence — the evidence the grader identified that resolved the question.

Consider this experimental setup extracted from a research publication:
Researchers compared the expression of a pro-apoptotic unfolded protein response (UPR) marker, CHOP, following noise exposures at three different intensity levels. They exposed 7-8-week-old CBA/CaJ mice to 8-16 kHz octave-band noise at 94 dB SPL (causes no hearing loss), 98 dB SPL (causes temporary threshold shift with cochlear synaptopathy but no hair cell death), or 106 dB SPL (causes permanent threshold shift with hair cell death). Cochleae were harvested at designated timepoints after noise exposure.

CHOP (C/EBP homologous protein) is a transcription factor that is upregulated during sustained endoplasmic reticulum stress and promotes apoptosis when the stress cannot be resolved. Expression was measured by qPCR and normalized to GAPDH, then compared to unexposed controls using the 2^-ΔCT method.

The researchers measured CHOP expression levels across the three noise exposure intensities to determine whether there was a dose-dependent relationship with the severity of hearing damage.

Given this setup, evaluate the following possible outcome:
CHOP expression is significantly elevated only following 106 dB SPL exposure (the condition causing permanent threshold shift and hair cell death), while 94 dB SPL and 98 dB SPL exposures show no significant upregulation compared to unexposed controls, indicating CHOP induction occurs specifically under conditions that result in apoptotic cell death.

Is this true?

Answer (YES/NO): NO